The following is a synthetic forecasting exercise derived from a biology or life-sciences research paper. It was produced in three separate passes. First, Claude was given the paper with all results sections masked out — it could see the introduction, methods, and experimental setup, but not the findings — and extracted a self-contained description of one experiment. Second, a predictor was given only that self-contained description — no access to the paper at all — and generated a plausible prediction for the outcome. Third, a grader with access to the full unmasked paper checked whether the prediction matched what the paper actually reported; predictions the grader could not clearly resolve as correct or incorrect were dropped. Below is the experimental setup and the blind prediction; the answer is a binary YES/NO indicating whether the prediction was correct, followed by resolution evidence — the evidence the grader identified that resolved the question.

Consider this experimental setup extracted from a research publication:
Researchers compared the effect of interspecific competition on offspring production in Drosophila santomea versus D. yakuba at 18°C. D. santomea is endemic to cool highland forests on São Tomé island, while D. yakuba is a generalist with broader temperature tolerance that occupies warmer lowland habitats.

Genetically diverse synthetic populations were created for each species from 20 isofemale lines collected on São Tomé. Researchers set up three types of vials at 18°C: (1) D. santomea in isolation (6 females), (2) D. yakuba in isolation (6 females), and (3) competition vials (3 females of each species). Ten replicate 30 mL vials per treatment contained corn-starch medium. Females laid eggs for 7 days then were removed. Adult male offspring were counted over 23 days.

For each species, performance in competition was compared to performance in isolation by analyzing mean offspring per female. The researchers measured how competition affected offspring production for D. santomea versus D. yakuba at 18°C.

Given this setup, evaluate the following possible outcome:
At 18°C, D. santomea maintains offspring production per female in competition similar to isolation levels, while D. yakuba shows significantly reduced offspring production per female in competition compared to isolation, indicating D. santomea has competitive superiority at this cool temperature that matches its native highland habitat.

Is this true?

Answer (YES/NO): YES